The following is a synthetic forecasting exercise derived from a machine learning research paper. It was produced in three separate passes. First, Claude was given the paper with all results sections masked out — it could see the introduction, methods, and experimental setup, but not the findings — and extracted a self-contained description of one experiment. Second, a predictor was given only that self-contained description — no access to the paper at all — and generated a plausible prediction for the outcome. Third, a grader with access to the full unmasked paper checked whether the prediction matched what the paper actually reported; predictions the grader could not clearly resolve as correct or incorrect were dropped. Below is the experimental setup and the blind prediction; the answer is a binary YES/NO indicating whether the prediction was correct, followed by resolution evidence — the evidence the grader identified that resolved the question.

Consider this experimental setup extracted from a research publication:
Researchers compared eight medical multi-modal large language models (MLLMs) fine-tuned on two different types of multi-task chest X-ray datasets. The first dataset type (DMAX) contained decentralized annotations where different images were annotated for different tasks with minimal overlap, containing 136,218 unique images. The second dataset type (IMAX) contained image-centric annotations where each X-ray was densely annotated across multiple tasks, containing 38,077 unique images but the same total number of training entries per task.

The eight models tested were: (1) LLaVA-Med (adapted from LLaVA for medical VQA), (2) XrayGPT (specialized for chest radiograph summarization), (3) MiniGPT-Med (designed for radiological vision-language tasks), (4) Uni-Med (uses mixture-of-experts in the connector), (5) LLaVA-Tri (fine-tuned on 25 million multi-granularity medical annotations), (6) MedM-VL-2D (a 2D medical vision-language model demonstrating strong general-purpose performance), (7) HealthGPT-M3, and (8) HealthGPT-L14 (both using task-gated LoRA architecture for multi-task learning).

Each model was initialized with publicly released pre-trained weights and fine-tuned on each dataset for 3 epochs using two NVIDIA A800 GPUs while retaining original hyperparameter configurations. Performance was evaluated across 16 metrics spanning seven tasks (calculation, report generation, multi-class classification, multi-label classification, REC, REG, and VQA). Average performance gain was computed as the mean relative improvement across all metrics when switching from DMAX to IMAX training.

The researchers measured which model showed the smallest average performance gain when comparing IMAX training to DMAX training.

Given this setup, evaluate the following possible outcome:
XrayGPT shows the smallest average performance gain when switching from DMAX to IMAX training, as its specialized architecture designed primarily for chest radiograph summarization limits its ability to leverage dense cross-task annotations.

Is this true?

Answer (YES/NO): NO